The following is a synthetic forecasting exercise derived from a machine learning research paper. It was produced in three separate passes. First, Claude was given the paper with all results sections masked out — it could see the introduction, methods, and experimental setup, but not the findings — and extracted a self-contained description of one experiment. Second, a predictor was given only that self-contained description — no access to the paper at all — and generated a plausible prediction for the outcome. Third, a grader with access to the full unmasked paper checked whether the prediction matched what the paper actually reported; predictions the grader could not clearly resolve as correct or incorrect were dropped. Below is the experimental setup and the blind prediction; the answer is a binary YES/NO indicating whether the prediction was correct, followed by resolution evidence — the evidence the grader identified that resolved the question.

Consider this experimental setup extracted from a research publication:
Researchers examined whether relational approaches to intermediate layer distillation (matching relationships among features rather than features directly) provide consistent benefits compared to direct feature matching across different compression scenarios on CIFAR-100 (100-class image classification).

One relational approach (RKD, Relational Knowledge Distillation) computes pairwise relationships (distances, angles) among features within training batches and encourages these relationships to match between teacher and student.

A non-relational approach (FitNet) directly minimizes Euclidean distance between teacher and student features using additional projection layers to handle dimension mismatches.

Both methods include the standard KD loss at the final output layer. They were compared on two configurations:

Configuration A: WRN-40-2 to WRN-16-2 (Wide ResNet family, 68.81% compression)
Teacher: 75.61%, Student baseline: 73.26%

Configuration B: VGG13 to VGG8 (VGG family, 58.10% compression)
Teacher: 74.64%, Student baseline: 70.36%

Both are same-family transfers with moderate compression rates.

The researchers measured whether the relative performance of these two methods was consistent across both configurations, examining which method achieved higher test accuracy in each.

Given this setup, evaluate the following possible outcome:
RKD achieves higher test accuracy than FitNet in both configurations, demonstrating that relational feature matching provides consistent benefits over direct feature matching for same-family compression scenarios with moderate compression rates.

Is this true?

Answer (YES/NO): NO